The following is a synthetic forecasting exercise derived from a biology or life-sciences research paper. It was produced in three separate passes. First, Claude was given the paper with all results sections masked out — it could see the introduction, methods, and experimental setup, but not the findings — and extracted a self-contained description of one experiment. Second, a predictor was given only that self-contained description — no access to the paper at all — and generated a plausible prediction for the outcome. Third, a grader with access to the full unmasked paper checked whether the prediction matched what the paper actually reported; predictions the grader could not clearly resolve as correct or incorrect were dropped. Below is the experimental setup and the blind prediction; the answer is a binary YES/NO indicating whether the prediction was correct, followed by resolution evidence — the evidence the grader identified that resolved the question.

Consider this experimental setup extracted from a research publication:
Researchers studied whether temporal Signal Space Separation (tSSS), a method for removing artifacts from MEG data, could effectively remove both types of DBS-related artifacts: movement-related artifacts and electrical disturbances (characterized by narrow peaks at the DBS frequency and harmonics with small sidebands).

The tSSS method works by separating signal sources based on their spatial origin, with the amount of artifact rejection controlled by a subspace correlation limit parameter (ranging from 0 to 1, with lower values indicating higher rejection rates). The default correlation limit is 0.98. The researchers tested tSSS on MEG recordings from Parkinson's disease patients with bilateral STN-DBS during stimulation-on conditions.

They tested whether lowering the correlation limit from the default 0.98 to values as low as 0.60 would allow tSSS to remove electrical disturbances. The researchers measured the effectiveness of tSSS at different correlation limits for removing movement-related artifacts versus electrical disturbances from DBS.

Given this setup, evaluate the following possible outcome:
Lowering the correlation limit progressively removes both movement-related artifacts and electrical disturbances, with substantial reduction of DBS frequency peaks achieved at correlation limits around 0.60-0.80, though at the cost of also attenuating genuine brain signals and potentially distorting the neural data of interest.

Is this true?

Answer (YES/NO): NO